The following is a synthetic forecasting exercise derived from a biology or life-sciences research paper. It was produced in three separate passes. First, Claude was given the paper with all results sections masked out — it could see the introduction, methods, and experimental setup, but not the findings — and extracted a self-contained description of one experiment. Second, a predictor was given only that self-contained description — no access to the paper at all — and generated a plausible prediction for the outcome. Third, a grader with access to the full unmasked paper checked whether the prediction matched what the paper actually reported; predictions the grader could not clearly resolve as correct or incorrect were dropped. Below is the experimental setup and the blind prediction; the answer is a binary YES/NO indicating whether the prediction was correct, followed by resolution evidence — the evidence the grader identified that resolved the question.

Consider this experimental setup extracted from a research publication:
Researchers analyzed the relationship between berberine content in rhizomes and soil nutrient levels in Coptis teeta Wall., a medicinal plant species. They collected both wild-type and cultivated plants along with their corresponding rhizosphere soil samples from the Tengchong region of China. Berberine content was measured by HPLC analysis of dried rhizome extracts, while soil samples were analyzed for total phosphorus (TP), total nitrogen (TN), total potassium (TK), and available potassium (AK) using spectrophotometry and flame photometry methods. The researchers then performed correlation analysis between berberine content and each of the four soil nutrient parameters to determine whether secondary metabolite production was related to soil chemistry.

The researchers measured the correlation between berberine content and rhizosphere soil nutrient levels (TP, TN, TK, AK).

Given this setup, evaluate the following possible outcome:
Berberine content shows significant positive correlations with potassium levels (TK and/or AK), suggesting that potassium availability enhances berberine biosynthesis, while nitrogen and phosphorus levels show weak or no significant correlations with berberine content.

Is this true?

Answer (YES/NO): NO